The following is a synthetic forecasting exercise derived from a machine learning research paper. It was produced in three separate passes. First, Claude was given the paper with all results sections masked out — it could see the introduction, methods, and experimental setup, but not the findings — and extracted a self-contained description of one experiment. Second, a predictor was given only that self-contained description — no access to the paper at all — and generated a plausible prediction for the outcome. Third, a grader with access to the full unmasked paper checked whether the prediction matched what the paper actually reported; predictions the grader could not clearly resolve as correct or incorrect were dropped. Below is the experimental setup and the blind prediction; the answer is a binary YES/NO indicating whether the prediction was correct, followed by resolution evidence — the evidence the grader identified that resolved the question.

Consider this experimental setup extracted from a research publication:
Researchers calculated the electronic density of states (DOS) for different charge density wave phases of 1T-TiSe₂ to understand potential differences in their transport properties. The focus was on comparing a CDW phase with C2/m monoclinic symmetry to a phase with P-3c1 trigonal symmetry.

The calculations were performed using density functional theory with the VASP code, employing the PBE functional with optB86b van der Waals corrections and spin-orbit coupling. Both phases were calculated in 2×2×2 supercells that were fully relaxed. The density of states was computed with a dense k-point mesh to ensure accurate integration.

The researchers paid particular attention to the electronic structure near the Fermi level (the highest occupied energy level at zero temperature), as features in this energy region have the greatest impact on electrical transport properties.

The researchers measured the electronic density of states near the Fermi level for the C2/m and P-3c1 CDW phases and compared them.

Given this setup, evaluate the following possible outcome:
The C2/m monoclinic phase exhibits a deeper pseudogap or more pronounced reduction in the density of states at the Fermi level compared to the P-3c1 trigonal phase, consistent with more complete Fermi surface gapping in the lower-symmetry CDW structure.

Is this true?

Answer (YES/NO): YES